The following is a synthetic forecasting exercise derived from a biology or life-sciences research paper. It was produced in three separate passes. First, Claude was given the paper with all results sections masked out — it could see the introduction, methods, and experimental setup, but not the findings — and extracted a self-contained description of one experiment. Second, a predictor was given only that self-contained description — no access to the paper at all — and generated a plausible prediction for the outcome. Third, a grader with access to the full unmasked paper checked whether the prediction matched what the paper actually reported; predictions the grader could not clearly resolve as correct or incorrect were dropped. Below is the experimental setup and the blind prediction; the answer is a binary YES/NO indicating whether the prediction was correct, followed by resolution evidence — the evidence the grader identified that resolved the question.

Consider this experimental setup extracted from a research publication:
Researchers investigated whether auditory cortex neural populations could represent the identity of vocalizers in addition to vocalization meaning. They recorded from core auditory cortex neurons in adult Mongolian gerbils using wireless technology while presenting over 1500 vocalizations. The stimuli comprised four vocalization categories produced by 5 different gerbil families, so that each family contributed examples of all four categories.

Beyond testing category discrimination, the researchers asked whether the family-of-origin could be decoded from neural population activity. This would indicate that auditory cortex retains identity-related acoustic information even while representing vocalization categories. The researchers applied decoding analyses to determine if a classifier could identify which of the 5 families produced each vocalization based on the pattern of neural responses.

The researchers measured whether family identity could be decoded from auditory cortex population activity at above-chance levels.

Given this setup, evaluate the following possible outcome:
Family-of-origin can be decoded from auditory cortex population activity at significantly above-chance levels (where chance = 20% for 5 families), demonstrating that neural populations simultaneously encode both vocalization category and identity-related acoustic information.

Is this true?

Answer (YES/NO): NO